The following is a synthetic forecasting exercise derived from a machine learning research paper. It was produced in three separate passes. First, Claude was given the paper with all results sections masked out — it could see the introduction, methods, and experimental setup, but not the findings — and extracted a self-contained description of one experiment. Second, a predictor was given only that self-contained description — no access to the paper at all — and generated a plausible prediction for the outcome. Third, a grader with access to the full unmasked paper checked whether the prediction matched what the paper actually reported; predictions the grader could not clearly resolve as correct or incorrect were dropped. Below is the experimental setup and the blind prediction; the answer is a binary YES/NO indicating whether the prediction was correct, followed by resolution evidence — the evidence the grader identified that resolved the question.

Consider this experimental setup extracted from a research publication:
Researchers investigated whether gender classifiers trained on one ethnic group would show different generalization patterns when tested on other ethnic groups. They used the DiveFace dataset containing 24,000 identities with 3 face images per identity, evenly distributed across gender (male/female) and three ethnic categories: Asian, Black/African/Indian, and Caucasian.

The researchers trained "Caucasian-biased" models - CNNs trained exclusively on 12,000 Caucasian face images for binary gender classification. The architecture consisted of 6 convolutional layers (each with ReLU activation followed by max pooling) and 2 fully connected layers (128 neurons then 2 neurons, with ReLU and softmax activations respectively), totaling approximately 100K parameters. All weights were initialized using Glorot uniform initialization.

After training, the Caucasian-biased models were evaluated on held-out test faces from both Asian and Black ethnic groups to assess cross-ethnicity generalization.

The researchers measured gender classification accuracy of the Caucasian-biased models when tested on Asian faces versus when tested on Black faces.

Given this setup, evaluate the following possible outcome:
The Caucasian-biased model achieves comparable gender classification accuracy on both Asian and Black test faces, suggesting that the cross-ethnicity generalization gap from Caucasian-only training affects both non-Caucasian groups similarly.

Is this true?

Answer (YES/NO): NO